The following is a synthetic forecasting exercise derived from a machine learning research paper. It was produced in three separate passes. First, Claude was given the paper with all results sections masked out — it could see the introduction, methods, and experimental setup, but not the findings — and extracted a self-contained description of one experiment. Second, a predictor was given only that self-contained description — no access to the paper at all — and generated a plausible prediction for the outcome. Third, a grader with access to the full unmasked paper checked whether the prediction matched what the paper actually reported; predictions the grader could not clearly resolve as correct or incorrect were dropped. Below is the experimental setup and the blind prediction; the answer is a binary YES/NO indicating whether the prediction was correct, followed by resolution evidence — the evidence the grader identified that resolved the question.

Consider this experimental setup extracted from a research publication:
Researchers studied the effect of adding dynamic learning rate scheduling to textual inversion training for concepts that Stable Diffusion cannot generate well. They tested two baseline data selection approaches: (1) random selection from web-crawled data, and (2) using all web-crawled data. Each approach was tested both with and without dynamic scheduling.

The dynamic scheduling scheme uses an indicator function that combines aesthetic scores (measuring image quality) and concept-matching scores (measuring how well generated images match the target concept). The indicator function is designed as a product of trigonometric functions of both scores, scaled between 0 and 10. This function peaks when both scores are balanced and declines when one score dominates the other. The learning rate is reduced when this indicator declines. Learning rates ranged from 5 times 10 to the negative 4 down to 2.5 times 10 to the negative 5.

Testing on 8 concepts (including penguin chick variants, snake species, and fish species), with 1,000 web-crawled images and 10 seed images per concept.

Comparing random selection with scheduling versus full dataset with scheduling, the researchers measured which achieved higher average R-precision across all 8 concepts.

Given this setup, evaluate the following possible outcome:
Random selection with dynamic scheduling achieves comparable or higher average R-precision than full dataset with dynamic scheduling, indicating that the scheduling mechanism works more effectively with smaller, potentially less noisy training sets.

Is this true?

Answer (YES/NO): NO